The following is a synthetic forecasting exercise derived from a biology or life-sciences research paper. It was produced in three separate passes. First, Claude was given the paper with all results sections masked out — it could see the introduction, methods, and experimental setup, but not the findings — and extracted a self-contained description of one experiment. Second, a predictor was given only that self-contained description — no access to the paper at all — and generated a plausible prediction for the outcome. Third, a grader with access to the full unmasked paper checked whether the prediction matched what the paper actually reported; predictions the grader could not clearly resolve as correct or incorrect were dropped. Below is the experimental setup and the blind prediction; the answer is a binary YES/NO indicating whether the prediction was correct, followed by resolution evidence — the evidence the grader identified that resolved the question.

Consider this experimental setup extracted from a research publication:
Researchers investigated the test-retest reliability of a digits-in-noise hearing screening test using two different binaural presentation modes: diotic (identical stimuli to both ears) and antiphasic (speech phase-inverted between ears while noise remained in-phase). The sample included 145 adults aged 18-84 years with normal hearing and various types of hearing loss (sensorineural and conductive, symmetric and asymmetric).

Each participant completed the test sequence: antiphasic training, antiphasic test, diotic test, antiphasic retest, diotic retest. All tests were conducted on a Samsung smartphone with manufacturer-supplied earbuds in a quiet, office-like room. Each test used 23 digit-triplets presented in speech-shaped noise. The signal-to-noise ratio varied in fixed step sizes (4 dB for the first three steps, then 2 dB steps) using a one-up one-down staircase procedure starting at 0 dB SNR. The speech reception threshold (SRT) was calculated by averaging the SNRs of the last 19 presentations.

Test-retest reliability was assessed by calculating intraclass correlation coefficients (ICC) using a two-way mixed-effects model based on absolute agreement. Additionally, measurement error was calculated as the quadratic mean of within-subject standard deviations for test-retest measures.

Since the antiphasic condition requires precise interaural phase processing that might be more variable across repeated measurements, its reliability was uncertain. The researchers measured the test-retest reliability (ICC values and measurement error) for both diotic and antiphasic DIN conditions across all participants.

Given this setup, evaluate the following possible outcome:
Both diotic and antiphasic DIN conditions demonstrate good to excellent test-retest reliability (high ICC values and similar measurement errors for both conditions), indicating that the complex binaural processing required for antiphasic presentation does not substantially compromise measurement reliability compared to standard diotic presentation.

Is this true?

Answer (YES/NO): NO